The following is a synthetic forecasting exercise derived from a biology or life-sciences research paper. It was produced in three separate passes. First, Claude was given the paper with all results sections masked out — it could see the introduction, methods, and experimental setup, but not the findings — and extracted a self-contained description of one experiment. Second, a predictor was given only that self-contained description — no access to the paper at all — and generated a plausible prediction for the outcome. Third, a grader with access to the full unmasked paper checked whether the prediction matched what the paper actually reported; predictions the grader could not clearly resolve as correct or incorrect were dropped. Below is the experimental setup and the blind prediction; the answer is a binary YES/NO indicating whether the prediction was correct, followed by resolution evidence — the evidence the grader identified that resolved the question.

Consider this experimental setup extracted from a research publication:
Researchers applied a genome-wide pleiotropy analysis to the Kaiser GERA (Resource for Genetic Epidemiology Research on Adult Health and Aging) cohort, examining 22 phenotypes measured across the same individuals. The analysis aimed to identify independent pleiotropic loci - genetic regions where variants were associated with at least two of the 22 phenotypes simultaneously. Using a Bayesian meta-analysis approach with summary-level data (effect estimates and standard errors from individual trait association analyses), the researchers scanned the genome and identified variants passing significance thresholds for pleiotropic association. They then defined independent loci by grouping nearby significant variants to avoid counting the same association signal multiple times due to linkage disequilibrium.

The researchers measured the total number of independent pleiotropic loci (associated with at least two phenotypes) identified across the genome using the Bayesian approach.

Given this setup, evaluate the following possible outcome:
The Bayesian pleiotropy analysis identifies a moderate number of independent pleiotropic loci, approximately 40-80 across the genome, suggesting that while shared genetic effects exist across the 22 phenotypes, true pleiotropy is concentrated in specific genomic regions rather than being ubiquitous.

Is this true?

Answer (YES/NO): NO